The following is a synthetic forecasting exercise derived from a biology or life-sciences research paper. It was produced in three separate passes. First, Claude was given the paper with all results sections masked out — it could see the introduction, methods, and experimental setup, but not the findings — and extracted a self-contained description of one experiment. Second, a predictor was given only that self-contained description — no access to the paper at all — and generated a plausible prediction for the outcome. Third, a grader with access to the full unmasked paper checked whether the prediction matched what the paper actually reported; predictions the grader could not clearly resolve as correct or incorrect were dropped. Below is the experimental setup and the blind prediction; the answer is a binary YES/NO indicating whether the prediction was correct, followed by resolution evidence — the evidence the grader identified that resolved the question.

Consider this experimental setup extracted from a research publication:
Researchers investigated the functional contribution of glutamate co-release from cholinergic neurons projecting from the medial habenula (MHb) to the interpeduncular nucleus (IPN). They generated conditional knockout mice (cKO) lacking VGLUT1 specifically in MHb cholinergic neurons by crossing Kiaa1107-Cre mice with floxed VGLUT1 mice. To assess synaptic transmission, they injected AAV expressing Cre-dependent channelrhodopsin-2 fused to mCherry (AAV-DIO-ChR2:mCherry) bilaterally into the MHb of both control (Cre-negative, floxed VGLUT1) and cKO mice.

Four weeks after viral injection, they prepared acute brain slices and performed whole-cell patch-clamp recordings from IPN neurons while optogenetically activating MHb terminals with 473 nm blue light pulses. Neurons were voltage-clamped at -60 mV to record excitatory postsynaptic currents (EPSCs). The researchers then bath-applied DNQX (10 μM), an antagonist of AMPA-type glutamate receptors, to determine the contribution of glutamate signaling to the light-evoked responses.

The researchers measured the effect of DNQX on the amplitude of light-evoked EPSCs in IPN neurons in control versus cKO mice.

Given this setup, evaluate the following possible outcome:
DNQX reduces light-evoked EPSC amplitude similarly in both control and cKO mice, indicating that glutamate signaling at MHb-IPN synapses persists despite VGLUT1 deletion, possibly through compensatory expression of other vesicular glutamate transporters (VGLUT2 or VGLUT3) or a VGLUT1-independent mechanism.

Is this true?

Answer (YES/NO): NO